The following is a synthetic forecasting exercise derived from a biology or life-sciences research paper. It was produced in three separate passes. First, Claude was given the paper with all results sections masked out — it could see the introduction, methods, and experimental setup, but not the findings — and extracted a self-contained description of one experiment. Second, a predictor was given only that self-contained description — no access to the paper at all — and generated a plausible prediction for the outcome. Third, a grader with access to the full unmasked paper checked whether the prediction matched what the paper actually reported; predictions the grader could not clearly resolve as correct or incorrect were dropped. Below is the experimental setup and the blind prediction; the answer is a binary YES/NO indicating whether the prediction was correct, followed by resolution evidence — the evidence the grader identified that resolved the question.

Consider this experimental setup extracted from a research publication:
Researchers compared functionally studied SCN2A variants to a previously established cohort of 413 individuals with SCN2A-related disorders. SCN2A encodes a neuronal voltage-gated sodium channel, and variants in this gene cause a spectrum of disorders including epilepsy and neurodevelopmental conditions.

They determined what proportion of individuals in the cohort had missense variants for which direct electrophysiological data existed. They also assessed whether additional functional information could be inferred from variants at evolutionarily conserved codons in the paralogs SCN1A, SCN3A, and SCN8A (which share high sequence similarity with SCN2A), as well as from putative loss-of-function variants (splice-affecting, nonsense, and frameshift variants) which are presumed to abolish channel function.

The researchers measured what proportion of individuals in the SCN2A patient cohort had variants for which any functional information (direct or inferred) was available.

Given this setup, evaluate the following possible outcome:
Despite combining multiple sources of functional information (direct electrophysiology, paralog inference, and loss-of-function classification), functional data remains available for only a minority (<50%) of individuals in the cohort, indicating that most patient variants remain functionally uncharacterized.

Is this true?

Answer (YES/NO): NO